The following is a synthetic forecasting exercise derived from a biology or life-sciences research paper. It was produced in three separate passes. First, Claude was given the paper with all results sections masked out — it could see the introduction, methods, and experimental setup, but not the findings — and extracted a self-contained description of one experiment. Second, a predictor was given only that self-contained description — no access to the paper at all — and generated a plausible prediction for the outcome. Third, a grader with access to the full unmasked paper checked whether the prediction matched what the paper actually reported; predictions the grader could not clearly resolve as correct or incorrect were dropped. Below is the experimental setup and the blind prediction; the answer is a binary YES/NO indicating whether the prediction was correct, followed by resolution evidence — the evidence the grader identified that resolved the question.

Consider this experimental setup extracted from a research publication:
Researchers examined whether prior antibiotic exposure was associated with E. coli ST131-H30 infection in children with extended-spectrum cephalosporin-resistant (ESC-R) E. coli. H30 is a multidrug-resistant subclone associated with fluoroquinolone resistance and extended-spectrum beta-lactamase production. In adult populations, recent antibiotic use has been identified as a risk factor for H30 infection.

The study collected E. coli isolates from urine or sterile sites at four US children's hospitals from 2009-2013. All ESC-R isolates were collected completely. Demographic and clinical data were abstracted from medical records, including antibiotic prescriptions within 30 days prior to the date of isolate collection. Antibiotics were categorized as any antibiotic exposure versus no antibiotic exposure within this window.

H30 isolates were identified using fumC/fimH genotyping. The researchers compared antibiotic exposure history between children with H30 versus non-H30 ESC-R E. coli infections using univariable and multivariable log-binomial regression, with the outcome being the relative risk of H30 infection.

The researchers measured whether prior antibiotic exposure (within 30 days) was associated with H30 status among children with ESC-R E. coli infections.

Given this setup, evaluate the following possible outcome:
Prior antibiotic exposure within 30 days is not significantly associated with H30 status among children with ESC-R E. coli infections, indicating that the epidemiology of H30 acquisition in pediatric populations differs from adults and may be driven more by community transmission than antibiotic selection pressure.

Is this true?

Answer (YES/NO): YES